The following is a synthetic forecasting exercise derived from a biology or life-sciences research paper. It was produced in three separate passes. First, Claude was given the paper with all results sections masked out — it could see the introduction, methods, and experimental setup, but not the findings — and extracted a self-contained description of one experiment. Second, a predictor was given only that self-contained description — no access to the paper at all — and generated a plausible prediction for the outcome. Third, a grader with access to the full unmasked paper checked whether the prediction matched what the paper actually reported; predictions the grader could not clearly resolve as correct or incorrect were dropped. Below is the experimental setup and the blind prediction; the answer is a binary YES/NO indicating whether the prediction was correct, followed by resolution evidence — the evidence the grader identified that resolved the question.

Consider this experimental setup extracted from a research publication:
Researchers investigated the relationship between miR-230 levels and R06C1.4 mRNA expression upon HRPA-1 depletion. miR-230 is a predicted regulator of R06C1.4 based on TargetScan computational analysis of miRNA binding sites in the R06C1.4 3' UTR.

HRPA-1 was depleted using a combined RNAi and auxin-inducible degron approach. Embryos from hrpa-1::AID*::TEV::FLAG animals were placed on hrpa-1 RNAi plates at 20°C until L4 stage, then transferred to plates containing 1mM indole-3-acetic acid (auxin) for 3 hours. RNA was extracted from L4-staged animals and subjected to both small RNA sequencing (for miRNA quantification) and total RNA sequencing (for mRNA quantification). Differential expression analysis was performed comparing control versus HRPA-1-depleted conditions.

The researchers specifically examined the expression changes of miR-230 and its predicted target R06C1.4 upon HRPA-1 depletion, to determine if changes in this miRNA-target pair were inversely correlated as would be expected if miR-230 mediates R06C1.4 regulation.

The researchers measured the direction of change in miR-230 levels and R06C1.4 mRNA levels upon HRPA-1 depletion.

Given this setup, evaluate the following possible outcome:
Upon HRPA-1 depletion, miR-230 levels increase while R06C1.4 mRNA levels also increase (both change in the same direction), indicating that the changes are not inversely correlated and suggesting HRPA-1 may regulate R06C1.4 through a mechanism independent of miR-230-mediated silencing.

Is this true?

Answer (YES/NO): NO